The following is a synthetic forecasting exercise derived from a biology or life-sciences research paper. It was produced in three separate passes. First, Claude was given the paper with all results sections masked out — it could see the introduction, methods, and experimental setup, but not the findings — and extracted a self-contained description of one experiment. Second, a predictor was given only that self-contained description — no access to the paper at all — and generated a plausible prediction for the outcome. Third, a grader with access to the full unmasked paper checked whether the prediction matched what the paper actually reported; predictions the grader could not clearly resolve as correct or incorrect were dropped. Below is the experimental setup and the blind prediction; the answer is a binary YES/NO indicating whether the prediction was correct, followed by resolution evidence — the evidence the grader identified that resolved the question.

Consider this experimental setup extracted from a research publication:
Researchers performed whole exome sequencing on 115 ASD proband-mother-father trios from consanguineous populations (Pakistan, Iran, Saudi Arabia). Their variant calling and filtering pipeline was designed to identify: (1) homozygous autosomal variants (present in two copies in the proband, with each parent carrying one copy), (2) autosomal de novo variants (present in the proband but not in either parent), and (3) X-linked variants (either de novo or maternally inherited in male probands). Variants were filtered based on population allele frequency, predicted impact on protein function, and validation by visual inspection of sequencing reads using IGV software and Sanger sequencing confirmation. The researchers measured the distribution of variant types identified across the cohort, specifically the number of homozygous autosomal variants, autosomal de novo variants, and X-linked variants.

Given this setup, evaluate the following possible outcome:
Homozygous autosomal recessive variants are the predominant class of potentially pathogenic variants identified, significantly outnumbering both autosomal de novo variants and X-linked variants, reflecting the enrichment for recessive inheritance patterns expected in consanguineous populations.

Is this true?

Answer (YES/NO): YES